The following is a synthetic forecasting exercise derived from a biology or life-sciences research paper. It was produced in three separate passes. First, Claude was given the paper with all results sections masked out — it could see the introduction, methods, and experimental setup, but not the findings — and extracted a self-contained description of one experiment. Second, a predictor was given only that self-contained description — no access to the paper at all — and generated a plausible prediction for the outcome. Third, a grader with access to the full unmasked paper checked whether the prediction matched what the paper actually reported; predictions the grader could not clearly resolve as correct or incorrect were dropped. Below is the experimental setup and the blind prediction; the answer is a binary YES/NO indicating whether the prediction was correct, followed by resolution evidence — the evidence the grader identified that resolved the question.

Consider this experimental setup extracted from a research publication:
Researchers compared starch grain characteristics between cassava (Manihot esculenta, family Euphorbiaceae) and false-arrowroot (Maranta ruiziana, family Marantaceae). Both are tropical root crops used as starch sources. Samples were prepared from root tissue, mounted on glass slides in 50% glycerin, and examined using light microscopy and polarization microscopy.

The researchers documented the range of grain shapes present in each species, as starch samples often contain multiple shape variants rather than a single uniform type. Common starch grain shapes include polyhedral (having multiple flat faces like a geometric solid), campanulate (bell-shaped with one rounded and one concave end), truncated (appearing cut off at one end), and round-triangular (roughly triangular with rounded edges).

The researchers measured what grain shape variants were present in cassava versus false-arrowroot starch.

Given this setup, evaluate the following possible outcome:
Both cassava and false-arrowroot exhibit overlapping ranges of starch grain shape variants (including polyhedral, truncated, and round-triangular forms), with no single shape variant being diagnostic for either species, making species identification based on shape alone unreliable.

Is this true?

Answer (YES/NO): NO